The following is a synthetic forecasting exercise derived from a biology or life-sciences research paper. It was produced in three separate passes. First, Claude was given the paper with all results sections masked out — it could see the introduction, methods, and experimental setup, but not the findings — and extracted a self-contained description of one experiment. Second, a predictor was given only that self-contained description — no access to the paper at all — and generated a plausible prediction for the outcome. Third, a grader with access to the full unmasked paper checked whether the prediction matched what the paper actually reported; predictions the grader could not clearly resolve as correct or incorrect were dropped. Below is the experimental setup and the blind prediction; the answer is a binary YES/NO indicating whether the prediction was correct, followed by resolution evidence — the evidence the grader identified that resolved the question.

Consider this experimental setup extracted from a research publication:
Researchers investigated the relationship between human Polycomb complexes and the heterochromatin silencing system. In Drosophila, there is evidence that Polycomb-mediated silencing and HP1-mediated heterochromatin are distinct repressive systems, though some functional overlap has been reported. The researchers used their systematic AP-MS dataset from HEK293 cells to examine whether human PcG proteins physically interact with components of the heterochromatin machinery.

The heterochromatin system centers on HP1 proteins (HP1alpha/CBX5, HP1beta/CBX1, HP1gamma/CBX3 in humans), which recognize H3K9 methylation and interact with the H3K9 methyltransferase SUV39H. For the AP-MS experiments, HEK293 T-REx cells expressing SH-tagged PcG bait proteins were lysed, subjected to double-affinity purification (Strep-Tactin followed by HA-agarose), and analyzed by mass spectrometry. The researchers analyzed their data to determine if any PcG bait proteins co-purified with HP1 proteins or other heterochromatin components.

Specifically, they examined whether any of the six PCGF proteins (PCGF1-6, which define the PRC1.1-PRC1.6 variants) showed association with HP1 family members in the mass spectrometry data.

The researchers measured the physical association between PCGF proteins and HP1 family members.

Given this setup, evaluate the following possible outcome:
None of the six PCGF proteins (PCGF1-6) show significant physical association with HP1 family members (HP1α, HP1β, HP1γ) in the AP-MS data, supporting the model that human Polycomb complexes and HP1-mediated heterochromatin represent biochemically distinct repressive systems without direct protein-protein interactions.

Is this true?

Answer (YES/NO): NO